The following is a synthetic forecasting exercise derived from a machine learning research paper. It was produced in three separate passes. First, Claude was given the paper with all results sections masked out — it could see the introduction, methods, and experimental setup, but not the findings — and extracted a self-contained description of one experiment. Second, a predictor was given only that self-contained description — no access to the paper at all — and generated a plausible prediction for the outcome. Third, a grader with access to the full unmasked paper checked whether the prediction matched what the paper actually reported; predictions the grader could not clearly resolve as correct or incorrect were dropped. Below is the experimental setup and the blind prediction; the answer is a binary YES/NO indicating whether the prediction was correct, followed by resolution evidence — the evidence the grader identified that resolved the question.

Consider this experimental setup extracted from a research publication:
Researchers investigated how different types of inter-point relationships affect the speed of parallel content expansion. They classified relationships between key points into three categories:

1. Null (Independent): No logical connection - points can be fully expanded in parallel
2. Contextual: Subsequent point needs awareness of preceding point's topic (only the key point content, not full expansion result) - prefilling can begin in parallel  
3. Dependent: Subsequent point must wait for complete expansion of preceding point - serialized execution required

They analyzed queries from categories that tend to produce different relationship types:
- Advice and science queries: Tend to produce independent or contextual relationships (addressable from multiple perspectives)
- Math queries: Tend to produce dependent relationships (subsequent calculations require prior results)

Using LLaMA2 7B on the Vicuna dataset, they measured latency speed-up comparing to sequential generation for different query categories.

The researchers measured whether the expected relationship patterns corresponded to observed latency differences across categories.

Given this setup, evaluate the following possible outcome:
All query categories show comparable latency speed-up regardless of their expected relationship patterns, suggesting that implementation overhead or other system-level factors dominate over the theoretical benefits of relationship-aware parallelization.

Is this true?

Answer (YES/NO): NO